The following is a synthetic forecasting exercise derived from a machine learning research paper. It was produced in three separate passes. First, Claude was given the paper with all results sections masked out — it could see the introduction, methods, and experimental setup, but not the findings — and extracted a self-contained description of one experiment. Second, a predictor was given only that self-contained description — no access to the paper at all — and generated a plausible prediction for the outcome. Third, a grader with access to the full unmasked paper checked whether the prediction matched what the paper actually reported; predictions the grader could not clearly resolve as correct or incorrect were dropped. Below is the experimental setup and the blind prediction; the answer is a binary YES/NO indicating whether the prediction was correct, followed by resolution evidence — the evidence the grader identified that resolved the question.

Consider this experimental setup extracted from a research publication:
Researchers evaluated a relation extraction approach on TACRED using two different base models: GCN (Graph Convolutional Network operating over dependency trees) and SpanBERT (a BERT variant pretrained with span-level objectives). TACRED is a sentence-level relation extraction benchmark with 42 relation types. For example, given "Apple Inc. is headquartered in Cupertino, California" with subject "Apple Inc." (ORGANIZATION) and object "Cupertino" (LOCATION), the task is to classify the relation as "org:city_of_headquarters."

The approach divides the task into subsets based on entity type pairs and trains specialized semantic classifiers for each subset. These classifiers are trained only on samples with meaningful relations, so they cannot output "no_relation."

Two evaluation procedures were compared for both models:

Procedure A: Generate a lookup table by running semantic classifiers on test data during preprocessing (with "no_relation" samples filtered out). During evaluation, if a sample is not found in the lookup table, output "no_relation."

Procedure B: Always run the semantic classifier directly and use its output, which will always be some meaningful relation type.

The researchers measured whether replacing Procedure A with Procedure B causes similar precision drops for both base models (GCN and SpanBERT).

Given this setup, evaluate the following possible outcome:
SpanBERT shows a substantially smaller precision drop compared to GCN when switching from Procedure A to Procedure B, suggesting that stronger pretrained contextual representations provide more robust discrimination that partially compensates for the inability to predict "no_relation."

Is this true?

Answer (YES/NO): NO